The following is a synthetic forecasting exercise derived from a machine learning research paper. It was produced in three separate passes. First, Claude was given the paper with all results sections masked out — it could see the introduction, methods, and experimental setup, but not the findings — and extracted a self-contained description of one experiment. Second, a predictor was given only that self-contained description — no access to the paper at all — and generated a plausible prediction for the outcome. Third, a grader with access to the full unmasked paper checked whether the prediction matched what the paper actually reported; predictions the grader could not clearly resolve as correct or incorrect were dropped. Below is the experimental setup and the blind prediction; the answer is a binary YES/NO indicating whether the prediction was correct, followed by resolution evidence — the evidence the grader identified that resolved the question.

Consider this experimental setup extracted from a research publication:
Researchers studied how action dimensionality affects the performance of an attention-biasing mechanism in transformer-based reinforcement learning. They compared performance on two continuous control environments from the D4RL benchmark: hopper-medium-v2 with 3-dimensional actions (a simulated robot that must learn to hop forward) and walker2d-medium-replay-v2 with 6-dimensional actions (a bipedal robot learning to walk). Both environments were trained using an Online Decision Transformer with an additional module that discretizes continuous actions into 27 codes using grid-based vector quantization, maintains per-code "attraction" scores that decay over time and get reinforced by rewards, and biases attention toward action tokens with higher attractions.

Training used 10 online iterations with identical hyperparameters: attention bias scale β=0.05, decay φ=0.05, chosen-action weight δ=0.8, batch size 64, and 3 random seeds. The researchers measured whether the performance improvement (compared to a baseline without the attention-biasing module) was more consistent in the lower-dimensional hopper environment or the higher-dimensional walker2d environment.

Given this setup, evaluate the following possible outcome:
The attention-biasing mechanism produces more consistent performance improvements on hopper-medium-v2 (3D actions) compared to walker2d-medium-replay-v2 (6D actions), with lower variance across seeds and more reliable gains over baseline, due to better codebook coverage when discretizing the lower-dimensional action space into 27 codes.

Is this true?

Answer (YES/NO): YES